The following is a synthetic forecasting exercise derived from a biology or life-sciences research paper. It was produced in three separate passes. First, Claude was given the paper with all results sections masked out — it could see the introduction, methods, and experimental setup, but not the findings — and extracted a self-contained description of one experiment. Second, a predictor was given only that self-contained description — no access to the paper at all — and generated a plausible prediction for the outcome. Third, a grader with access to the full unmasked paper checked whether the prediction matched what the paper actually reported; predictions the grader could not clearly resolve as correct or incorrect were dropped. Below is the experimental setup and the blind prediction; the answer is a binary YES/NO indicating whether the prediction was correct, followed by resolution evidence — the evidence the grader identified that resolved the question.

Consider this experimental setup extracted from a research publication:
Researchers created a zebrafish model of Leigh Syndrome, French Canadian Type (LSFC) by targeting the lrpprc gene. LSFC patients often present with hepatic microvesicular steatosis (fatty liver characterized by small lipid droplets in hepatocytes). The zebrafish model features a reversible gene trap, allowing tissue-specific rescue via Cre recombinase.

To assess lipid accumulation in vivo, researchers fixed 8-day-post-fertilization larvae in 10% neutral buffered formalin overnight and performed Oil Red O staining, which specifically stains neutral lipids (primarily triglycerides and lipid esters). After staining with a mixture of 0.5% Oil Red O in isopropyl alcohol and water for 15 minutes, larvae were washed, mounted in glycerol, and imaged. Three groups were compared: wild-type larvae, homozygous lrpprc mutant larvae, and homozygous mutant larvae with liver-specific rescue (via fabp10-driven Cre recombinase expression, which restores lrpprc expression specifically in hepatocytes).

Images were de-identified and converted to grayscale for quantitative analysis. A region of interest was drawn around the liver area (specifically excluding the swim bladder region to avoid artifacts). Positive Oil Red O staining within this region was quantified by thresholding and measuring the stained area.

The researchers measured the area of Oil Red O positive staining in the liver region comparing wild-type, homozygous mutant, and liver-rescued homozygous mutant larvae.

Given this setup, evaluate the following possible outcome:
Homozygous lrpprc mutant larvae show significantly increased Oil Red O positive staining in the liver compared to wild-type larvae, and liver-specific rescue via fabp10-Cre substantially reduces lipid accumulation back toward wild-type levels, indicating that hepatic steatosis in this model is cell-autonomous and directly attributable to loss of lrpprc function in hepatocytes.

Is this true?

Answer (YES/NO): YES